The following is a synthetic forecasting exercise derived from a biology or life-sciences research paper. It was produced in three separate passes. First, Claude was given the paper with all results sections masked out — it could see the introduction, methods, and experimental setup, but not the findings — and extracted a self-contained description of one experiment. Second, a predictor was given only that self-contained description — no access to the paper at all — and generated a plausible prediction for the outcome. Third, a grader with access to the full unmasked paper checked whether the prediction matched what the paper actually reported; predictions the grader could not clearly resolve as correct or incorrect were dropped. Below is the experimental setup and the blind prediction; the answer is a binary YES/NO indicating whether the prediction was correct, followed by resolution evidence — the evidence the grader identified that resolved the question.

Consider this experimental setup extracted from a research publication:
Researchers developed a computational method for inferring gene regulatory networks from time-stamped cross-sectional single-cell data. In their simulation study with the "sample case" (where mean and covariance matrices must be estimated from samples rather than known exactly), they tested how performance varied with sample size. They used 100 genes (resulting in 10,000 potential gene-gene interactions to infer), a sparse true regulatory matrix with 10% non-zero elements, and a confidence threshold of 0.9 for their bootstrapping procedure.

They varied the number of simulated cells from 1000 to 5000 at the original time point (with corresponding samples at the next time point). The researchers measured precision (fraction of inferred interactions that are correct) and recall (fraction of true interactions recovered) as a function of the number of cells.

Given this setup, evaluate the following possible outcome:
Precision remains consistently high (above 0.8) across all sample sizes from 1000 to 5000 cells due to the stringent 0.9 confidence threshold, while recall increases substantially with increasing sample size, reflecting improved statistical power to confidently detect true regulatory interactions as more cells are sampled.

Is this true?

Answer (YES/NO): NO